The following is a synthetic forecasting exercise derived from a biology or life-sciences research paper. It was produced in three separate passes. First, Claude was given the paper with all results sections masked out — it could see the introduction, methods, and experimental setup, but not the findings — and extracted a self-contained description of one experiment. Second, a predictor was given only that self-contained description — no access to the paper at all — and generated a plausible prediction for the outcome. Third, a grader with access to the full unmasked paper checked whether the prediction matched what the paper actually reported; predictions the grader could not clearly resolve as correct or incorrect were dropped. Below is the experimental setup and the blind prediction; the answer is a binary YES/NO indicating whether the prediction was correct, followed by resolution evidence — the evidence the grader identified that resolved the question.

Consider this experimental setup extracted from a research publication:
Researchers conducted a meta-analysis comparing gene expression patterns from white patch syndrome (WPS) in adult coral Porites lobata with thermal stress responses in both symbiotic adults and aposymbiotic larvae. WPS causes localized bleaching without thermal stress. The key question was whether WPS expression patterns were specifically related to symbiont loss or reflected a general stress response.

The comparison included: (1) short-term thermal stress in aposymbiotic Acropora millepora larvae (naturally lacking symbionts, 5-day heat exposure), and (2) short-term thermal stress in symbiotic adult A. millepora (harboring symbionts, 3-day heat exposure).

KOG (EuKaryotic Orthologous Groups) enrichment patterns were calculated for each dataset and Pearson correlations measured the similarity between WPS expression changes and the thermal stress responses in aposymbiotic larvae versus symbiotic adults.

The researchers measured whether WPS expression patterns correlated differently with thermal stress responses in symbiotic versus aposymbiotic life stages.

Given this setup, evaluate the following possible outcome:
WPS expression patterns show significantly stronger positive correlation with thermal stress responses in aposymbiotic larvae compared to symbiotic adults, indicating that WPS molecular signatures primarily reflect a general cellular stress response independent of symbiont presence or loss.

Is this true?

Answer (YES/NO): NO